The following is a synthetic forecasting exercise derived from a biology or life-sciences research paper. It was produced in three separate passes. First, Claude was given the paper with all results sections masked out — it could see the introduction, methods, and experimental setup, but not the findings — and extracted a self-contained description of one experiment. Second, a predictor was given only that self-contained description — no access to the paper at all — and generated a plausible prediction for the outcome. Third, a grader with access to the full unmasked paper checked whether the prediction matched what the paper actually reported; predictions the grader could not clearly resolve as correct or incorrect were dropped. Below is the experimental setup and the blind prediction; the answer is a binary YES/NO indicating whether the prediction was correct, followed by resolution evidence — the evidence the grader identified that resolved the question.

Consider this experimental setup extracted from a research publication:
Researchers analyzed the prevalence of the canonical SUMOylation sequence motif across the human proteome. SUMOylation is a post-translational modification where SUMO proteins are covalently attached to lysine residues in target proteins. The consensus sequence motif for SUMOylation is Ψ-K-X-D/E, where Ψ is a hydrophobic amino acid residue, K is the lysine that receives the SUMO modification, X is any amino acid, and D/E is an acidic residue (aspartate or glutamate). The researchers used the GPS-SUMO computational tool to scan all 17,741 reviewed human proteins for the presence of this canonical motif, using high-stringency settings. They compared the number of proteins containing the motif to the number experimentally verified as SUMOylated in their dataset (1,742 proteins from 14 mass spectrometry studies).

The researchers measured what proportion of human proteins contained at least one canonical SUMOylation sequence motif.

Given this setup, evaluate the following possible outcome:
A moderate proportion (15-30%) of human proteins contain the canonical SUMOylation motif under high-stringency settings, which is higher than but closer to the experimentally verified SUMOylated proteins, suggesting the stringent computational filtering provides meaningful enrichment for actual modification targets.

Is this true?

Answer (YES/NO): NO